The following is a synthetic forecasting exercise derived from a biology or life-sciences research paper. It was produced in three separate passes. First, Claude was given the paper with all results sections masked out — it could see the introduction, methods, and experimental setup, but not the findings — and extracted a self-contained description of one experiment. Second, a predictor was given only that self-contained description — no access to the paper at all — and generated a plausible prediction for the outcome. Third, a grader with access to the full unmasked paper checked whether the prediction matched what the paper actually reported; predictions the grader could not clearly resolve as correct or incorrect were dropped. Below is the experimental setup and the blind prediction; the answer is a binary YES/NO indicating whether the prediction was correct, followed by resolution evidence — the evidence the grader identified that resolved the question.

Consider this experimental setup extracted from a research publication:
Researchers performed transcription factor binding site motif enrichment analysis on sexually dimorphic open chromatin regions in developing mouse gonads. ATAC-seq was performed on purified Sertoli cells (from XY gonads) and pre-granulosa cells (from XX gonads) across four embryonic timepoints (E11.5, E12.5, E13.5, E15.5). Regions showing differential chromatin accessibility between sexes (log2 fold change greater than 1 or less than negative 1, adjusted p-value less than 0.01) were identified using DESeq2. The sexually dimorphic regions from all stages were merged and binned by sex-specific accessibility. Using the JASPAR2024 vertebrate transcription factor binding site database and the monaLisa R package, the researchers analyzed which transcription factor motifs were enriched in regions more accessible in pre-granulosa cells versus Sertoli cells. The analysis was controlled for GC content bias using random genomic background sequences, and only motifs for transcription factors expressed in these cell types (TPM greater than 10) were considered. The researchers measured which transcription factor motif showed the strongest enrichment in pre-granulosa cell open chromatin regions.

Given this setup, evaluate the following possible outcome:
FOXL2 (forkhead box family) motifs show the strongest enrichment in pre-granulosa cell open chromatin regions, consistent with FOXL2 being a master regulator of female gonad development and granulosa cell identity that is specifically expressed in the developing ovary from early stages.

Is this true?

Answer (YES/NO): NO